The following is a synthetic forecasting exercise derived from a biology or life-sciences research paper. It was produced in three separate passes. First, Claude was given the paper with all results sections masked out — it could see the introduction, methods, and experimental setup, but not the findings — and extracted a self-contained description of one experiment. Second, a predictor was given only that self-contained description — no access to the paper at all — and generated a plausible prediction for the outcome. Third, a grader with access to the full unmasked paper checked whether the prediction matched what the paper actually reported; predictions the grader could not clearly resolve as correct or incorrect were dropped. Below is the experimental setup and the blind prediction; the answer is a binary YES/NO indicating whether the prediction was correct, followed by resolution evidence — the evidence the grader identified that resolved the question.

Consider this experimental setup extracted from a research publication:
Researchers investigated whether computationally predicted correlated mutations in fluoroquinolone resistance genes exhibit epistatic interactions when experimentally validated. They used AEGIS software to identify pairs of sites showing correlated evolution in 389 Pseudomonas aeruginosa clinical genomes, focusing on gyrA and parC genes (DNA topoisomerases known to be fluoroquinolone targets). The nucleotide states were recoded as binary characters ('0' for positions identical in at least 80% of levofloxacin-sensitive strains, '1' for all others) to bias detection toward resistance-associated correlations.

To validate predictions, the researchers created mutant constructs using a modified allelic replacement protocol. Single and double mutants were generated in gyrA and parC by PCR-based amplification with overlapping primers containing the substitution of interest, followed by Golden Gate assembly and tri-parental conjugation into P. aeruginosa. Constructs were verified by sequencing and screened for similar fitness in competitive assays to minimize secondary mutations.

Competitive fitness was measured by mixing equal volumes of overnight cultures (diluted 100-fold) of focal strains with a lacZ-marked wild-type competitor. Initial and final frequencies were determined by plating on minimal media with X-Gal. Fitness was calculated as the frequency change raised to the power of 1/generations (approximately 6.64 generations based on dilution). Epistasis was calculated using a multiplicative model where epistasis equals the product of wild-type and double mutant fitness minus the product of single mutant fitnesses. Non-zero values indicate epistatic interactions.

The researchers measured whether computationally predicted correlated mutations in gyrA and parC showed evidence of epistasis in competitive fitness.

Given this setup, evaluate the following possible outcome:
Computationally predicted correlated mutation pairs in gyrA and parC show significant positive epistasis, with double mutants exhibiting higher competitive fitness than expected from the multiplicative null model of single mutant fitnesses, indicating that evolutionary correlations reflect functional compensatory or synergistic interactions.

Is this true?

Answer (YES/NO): NO